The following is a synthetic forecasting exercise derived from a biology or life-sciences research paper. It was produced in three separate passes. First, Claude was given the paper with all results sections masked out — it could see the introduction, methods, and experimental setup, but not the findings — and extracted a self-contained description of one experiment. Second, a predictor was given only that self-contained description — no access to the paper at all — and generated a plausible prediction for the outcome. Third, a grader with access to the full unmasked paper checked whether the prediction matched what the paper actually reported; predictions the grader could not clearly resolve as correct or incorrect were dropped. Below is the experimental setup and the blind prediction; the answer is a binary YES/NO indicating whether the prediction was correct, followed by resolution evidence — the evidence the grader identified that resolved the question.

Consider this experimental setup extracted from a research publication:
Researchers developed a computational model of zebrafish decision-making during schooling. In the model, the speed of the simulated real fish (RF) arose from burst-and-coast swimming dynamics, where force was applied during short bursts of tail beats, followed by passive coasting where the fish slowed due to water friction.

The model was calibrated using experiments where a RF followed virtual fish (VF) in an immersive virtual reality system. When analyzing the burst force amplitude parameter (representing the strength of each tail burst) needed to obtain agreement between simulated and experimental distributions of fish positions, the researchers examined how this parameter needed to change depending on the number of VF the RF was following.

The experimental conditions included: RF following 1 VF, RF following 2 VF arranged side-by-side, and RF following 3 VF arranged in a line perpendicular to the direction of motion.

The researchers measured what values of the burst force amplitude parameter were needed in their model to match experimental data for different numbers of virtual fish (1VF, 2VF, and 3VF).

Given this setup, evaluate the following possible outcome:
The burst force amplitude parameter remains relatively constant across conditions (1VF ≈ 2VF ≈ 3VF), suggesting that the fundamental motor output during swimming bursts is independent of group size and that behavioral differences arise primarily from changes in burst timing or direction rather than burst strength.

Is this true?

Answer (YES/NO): NO